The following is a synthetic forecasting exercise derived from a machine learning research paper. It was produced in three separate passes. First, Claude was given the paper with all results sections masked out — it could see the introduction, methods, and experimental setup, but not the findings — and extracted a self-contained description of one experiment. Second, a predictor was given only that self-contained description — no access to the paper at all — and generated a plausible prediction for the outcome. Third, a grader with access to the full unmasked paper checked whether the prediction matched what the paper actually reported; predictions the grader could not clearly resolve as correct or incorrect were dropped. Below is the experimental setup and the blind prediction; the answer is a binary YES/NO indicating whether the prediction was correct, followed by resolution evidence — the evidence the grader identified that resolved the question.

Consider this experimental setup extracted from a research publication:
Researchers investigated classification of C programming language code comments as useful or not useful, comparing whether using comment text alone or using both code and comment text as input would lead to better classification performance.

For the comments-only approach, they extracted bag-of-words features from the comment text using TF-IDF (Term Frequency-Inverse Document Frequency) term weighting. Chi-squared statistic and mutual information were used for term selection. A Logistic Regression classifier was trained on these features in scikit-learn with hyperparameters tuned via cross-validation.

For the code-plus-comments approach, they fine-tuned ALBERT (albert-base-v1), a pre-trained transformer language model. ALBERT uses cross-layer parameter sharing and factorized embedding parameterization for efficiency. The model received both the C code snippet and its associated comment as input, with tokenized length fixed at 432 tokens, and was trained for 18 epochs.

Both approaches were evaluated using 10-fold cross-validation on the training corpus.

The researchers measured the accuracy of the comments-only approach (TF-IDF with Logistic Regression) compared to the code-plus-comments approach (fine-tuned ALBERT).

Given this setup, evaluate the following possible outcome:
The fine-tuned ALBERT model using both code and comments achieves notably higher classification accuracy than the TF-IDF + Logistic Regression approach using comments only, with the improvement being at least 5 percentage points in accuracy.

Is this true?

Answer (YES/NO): NO